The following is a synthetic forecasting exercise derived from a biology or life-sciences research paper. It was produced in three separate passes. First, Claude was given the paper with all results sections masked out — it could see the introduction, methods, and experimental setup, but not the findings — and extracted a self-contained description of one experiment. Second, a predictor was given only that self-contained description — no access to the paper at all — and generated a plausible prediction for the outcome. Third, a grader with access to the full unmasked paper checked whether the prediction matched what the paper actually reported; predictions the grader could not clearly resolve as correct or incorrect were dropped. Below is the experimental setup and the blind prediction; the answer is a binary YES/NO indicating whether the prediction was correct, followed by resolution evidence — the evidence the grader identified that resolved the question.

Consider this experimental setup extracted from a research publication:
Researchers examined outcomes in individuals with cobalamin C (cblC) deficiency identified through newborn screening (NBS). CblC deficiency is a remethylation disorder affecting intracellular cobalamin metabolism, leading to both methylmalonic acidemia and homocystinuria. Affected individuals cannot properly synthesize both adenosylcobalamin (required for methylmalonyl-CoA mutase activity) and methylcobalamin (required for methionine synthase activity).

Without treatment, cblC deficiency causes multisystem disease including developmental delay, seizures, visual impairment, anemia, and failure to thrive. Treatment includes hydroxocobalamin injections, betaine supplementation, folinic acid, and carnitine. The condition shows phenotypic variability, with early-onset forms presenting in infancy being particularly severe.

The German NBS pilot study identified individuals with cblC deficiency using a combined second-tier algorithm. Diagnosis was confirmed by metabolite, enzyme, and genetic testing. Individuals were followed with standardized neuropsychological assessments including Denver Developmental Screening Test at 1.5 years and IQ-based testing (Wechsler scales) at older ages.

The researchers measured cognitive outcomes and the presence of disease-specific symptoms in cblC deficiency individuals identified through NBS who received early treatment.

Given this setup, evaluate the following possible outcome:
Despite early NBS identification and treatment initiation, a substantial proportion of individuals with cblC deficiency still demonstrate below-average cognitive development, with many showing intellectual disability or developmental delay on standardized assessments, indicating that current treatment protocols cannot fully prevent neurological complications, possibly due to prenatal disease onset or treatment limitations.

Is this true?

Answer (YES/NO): YES